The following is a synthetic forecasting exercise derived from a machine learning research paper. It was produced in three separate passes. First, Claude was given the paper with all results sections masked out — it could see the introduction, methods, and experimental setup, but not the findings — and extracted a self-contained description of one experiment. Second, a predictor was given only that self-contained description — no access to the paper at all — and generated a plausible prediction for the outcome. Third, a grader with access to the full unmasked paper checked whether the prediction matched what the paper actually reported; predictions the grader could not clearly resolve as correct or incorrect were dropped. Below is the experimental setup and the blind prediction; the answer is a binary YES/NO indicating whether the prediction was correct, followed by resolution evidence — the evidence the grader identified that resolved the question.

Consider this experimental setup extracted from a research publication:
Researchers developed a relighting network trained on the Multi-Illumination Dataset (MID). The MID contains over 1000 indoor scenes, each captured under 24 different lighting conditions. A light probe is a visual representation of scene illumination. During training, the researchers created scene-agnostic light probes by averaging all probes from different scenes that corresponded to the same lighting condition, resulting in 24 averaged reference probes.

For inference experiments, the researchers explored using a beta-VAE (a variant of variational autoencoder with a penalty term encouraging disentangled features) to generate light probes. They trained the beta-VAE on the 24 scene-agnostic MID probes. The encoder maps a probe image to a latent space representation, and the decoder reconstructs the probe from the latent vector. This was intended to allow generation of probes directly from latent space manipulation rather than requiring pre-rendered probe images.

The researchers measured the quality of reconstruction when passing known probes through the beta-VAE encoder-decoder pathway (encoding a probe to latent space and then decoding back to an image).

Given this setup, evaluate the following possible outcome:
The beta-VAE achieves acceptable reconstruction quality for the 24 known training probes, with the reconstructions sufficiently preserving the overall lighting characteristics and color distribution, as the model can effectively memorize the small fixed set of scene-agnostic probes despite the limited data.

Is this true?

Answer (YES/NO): NO